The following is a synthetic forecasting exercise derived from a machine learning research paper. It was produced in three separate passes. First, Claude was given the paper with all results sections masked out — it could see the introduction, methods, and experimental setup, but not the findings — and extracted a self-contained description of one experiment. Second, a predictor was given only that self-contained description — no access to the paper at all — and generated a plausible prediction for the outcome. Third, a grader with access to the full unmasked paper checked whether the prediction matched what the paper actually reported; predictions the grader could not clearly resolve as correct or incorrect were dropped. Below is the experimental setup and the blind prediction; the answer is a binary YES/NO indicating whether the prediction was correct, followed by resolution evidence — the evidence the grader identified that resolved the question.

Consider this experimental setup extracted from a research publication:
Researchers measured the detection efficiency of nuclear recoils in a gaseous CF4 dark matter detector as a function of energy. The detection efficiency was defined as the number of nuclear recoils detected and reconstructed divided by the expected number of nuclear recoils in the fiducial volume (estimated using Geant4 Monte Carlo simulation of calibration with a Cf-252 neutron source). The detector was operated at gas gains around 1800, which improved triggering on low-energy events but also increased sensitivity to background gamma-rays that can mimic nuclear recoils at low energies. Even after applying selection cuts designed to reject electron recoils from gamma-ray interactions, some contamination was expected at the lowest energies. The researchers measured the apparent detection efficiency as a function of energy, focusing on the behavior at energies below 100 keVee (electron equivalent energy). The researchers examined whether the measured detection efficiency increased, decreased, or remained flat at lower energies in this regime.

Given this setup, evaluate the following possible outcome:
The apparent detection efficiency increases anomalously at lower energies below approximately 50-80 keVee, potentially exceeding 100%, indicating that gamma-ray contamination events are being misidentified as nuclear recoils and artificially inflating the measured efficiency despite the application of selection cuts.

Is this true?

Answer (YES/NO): YES